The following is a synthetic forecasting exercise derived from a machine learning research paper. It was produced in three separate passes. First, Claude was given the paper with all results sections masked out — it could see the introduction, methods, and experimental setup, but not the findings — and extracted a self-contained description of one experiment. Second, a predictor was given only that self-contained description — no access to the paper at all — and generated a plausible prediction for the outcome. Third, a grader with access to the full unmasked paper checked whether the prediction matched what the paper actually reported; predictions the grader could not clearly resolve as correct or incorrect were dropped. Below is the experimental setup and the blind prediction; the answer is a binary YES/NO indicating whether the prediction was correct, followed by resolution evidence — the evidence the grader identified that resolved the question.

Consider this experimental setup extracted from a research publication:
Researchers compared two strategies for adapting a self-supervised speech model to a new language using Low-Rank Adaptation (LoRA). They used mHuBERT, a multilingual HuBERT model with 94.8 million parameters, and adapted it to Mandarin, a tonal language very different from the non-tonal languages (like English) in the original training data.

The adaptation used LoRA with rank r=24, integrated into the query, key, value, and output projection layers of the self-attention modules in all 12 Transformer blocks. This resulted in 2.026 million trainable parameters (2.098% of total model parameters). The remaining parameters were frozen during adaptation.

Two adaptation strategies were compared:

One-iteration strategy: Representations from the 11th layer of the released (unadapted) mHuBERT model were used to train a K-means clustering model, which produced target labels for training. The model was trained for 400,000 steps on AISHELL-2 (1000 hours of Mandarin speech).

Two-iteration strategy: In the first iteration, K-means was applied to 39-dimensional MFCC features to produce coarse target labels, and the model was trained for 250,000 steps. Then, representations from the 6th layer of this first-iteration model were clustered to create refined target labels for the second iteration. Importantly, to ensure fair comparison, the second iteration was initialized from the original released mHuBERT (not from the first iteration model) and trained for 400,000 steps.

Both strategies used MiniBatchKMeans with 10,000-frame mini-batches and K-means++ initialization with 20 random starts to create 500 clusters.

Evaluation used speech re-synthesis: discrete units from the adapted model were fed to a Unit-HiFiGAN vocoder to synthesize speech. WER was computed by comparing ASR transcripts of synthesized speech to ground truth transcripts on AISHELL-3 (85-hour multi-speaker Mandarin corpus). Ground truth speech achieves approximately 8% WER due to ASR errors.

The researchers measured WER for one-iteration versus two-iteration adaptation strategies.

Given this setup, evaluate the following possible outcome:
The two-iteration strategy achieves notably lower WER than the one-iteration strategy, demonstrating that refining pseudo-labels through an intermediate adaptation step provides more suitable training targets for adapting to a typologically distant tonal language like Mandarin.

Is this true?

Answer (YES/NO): YES